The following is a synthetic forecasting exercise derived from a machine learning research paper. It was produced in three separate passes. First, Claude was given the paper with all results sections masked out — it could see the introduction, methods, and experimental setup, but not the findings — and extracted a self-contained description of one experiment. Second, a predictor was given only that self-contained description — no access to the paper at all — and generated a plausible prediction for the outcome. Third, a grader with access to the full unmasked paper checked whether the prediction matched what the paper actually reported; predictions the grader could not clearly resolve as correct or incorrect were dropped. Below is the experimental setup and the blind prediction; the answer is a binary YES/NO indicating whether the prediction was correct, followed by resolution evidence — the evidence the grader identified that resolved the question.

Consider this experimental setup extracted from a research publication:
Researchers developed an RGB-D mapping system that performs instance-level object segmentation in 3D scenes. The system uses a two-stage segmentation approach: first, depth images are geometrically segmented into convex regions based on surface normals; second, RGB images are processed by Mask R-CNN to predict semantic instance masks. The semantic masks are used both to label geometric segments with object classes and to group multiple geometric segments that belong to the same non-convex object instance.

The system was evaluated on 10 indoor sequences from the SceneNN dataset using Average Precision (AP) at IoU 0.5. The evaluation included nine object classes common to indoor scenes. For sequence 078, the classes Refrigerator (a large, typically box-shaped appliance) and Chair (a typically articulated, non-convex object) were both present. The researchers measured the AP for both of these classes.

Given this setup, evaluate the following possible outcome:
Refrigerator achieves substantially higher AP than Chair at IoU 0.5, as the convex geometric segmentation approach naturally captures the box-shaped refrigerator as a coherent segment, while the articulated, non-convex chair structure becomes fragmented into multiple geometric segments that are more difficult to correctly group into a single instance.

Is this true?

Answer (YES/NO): YES